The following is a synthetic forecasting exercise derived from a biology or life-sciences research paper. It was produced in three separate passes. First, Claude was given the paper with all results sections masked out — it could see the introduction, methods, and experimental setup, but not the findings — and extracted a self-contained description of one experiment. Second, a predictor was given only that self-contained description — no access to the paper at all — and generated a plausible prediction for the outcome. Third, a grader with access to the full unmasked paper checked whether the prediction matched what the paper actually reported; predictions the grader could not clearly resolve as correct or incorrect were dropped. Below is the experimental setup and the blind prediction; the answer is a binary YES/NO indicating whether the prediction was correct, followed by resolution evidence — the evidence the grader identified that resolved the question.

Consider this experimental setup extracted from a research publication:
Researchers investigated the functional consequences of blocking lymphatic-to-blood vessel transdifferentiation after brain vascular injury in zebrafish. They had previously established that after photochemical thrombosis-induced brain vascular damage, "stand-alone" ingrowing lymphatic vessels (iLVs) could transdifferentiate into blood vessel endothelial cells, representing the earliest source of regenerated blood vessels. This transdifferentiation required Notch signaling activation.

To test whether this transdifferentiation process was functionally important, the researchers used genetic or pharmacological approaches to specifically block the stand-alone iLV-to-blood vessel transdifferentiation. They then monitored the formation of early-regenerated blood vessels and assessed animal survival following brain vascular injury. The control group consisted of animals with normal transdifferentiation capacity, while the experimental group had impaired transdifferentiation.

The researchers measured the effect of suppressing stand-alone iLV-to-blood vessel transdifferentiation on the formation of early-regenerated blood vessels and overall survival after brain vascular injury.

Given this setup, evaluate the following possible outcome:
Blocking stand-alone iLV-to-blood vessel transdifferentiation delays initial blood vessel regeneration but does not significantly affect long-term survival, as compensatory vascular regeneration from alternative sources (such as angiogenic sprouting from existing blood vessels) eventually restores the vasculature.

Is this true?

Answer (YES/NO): NO